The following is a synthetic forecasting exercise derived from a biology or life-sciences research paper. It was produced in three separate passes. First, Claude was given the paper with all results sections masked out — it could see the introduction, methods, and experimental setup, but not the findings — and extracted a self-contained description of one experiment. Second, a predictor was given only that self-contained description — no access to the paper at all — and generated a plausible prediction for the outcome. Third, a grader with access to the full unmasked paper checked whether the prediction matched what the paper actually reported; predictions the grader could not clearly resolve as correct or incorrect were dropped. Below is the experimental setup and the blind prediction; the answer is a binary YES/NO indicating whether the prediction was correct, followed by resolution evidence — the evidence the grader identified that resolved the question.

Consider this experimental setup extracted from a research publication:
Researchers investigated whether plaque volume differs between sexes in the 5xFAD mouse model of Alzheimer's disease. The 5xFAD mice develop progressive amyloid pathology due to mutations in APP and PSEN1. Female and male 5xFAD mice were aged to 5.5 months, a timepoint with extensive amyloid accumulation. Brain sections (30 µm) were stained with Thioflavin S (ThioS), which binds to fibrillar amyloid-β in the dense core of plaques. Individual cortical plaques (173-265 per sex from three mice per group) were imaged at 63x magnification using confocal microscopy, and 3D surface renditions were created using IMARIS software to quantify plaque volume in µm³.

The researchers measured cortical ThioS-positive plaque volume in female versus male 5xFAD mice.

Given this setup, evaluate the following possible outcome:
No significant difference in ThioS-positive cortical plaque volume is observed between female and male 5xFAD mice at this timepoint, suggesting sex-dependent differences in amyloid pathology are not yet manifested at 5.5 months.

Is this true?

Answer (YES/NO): NO